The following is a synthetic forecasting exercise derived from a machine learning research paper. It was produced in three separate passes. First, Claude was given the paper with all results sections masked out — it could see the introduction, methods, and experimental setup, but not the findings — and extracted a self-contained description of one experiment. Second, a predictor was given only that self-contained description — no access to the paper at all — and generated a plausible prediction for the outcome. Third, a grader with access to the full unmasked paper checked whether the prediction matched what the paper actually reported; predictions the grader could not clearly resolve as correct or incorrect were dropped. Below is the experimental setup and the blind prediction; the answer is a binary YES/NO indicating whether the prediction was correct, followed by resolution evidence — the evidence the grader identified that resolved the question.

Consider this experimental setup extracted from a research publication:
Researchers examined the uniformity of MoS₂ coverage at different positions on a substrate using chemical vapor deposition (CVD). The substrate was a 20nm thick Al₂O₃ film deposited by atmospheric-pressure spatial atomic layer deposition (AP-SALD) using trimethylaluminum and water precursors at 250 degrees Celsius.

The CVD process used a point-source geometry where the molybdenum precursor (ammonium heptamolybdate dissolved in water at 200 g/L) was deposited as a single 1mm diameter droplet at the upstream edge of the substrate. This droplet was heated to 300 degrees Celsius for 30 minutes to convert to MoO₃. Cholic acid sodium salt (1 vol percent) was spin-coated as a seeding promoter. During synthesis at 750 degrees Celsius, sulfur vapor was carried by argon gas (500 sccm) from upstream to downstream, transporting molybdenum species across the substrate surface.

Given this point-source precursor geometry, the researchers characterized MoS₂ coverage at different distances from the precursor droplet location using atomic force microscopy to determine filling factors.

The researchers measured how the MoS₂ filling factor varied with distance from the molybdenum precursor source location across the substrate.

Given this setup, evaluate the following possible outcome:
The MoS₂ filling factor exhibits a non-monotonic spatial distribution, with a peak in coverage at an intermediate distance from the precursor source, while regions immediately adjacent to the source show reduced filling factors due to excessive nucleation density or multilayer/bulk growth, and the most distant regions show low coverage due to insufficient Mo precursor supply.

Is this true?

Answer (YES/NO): NO